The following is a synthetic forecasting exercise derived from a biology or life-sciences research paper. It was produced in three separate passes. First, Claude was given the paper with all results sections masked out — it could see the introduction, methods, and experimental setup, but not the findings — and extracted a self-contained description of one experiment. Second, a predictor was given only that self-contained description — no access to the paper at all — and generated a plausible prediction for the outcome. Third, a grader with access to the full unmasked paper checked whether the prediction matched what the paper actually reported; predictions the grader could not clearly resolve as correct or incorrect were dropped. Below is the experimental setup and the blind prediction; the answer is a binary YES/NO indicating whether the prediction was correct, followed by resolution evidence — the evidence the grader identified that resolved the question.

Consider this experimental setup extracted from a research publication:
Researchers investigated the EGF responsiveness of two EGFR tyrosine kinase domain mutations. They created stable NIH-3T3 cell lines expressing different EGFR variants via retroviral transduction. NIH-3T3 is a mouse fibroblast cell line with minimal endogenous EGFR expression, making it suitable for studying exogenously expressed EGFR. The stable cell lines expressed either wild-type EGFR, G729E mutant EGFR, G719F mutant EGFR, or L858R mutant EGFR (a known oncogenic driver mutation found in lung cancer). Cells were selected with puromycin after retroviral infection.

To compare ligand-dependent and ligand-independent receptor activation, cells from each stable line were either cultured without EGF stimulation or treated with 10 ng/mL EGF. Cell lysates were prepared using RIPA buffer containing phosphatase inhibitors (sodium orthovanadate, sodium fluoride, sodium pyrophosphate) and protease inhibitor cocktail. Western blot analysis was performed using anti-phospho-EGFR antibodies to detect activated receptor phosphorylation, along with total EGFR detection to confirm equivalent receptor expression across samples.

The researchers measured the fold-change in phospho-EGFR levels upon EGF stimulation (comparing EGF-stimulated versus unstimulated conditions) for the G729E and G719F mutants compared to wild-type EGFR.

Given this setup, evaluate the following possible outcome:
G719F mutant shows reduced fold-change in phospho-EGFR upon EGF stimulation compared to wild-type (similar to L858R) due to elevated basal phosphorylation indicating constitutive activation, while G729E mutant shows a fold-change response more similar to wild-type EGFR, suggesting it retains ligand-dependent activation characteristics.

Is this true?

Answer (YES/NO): YES